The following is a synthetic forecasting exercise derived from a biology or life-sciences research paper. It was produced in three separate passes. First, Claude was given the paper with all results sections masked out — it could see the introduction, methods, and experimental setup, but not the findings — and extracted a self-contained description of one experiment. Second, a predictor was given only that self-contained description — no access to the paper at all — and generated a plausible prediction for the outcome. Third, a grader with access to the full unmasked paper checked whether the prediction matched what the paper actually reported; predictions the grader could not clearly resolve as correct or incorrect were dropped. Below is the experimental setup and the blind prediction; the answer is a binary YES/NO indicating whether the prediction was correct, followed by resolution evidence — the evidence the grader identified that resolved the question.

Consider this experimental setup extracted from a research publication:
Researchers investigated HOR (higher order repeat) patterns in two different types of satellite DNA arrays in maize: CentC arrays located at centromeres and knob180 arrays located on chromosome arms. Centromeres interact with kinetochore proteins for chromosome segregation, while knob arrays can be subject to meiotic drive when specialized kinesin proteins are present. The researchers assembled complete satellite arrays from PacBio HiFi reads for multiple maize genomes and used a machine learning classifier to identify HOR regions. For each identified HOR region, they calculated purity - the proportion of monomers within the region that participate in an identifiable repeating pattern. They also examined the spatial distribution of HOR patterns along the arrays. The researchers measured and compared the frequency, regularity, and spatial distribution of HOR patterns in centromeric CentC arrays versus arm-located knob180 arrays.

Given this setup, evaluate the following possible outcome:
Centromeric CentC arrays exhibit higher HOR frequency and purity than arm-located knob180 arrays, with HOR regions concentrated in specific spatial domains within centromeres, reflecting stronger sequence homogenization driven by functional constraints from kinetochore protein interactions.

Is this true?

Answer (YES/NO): NO